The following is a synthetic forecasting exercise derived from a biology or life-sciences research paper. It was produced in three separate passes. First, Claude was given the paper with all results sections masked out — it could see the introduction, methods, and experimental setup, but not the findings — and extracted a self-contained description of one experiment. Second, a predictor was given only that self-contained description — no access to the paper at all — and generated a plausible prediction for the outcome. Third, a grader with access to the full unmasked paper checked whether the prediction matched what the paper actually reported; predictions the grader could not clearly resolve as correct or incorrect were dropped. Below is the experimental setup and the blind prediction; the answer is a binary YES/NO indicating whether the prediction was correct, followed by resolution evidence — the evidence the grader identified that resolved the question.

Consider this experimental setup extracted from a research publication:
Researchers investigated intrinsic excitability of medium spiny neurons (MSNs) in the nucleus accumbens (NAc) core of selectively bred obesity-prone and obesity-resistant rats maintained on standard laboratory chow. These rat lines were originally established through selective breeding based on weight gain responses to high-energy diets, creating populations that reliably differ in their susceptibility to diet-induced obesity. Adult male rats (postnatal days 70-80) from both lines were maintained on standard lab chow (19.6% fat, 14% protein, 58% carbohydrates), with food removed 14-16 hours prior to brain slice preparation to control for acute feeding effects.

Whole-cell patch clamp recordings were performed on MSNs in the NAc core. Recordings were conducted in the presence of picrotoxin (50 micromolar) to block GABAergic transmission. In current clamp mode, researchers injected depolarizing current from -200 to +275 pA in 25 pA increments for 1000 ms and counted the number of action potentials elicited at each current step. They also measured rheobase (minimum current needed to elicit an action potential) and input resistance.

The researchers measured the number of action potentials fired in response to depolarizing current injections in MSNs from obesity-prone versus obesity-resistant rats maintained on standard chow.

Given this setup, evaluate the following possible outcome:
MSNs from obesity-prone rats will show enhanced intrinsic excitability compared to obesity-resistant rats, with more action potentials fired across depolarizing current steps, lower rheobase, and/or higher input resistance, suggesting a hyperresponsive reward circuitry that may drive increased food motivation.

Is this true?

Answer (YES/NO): YES